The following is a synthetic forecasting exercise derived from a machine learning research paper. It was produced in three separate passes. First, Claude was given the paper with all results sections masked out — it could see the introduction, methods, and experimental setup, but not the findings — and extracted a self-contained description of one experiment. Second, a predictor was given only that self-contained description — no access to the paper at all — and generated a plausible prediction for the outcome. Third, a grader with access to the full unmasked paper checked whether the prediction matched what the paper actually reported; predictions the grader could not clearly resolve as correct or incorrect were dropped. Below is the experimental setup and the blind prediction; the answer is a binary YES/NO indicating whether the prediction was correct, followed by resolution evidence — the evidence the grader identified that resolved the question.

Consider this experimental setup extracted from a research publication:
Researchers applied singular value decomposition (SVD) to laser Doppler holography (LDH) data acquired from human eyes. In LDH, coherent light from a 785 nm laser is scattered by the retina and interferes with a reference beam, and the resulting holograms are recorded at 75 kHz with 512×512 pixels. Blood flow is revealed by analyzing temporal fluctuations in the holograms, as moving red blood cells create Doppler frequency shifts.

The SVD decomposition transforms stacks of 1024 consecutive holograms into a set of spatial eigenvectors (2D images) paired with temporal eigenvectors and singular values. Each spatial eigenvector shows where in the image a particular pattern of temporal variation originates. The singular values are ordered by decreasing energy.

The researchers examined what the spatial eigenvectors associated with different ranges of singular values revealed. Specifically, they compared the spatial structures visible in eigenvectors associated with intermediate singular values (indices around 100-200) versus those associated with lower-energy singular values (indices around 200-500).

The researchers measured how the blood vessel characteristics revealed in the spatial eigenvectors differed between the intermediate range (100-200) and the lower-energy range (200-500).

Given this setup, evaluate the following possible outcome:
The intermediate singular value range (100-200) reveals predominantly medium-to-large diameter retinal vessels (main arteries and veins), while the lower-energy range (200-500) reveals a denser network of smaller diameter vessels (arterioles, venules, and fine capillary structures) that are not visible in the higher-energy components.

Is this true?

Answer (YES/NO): NO